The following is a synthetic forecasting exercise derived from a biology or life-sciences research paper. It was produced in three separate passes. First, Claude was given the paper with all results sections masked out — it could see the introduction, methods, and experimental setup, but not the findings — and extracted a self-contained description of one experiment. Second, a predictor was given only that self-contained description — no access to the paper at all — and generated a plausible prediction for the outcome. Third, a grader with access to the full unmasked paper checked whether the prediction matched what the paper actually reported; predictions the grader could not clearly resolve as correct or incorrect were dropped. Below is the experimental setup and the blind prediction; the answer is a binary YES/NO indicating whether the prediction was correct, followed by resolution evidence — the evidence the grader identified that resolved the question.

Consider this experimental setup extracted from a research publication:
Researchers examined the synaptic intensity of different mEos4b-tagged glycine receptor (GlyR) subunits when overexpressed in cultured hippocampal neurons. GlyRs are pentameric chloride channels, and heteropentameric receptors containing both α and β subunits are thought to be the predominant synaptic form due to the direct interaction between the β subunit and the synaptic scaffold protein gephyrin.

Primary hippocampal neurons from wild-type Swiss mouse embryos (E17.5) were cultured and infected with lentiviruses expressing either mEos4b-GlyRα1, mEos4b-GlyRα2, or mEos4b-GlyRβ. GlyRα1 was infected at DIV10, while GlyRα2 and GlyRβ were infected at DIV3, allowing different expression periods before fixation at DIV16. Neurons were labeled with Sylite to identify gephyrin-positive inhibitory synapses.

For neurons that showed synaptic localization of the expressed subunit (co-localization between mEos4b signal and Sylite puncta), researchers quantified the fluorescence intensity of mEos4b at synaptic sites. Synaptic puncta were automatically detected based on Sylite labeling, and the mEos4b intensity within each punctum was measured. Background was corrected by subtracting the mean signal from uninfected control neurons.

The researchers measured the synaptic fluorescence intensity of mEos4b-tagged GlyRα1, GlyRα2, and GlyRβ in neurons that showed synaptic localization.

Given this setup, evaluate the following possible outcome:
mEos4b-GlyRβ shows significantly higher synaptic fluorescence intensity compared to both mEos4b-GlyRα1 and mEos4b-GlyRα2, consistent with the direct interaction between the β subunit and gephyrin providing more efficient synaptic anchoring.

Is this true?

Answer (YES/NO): NO